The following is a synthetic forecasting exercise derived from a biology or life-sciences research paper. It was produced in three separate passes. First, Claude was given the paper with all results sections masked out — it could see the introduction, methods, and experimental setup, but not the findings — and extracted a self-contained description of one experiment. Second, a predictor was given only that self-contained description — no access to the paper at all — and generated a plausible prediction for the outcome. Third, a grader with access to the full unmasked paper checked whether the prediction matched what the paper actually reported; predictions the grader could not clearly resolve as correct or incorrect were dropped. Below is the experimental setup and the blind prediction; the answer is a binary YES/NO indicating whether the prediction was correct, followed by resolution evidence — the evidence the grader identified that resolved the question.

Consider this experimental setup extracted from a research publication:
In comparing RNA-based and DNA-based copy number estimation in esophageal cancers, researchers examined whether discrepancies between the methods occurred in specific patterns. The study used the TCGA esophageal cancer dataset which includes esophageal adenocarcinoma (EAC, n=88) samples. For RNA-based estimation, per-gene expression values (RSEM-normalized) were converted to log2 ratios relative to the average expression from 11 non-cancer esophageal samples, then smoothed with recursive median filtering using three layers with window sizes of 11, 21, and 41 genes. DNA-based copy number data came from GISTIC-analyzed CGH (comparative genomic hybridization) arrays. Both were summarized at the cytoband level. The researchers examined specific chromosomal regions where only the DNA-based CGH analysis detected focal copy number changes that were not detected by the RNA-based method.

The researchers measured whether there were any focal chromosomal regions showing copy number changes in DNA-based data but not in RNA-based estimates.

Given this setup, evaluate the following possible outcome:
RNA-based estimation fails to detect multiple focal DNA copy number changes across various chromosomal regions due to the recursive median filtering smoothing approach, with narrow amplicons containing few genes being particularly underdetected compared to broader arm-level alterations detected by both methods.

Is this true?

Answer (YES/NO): YES